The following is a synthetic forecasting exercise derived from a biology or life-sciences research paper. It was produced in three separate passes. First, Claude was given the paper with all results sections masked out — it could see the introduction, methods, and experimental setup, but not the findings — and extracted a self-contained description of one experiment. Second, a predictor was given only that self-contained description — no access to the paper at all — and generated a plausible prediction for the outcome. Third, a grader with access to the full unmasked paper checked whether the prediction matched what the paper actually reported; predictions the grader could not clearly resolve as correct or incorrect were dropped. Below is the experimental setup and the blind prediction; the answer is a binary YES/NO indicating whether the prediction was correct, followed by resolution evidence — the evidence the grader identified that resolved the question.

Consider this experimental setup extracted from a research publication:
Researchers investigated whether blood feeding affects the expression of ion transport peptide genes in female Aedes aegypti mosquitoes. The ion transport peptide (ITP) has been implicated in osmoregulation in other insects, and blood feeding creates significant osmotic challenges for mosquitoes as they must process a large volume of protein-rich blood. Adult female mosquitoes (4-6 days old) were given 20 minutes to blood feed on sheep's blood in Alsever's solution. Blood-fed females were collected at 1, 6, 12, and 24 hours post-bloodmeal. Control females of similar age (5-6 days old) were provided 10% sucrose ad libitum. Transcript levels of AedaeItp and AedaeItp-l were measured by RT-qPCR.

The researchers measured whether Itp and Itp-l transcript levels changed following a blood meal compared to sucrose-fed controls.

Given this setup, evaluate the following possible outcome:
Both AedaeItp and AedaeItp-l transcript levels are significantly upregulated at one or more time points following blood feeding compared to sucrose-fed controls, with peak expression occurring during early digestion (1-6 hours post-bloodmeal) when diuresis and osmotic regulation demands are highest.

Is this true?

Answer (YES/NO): NO